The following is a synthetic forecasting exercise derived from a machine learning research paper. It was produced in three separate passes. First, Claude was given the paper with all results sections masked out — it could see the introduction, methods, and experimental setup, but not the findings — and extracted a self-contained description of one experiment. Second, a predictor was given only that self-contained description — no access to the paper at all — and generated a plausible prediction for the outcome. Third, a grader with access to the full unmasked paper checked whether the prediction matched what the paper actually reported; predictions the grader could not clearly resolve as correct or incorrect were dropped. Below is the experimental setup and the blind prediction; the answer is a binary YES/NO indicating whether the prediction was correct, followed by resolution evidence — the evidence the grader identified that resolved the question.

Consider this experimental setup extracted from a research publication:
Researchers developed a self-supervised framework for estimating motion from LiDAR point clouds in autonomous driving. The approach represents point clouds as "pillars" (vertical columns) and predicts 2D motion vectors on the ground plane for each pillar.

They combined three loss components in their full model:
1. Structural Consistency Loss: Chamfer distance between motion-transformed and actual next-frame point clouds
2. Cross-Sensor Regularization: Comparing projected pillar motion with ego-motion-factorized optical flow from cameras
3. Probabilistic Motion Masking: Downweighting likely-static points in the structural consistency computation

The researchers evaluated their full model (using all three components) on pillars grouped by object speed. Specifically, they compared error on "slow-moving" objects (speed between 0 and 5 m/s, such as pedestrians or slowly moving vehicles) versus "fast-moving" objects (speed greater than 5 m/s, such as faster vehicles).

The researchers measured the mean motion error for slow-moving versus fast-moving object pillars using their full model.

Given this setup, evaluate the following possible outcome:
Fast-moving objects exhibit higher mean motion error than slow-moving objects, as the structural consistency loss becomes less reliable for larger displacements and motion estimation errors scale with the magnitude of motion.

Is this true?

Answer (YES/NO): YES